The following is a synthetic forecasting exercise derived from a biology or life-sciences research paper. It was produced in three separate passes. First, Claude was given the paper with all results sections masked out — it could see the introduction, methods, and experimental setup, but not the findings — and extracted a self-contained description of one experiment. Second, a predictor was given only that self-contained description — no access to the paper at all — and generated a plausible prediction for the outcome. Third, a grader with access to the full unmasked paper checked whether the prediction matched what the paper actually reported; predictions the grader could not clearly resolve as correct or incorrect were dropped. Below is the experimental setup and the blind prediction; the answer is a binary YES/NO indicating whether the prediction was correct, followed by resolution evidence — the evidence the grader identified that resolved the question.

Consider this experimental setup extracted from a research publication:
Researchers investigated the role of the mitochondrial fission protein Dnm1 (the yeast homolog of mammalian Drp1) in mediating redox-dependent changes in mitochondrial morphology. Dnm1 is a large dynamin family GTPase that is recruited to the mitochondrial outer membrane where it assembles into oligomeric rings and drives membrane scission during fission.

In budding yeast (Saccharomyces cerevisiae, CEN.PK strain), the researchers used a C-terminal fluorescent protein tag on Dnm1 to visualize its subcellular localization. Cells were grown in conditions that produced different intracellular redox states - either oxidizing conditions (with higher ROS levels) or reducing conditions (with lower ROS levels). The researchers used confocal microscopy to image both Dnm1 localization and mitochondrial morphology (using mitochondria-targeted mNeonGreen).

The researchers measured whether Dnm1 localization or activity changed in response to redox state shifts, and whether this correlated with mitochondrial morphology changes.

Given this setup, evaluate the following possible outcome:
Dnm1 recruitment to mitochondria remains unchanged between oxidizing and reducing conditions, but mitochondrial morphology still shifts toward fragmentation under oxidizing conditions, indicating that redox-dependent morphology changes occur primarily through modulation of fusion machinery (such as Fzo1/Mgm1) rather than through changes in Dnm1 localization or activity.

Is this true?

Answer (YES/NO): NO